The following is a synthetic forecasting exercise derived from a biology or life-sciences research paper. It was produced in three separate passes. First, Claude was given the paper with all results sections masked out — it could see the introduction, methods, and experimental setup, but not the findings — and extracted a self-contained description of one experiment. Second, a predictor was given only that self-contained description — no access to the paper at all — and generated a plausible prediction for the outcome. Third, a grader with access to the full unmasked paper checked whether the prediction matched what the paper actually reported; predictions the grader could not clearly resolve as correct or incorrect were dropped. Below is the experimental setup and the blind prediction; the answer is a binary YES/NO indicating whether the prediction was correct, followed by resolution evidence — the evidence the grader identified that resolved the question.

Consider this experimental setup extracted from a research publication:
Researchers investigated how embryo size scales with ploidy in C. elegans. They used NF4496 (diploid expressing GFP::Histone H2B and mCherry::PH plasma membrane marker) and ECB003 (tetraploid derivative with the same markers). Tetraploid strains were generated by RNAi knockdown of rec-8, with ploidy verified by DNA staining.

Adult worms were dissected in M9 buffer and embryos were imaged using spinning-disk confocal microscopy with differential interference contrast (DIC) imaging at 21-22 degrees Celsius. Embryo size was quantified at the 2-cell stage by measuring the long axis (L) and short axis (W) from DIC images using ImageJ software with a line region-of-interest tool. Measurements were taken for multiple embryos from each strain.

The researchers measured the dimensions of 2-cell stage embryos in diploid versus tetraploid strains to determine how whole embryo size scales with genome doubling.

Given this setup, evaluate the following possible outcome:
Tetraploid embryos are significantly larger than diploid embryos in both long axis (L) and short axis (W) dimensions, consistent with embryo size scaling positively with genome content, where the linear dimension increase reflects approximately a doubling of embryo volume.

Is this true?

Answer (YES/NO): NO